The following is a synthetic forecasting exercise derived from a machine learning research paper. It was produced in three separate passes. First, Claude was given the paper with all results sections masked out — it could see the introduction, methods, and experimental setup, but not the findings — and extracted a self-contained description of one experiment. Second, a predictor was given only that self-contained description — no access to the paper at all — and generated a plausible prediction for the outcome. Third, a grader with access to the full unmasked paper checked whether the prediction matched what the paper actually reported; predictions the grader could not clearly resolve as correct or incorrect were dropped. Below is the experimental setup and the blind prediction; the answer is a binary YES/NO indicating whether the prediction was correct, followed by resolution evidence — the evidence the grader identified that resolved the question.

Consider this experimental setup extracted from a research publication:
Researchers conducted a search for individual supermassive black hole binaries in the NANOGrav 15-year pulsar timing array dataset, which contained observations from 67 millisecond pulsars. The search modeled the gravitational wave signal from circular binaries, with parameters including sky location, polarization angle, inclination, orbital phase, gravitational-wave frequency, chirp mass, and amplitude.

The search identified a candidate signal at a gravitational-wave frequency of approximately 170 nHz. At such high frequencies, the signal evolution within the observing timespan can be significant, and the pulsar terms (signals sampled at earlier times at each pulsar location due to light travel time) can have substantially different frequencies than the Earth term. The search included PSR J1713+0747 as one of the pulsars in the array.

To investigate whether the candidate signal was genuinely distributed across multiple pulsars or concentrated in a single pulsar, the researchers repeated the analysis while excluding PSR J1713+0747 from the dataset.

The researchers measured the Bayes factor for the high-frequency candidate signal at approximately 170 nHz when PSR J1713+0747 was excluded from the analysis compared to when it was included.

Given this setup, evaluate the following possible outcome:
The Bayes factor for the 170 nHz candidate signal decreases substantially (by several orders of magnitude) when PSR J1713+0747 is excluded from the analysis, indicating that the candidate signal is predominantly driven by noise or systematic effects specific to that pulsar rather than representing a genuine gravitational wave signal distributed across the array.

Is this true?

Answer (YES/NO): NO